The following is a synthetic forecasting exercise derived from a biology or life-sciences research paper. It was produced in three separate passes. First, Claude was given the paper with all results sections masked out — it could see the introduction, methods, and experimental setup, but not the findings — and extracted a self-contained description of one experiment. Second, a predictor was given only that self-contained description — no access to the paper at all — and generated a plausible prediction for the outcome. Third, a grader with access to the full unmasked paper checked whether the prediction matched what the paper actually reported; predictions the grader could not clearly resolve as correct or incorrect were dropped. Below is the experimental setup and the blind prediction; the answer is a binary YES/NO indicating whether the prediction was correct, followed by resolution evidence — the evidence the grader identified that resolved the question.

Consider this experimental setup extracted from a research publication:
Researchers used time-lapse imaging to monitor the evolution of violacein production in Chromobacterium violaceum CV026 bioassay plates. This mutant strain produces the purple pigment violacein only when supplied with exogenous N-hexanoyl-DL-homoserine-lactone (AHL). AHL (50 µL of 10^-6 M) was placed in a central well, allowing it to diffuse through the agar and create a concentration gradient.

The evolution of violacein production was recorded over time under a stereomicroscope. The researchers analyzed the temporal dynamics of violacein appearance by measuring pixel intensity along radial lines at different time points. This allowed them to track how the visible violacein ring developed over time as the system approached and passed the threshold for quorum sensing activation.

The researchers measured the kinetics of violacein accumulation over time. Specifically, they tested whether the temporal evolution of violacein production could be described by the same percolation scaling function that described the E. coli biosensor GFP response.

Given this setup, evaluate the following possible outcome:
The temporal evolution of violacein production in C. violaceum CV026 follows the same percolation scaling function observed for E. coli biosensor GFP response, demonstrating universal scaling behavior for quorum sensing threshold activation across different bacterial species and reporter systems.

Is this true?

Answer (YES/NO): YES